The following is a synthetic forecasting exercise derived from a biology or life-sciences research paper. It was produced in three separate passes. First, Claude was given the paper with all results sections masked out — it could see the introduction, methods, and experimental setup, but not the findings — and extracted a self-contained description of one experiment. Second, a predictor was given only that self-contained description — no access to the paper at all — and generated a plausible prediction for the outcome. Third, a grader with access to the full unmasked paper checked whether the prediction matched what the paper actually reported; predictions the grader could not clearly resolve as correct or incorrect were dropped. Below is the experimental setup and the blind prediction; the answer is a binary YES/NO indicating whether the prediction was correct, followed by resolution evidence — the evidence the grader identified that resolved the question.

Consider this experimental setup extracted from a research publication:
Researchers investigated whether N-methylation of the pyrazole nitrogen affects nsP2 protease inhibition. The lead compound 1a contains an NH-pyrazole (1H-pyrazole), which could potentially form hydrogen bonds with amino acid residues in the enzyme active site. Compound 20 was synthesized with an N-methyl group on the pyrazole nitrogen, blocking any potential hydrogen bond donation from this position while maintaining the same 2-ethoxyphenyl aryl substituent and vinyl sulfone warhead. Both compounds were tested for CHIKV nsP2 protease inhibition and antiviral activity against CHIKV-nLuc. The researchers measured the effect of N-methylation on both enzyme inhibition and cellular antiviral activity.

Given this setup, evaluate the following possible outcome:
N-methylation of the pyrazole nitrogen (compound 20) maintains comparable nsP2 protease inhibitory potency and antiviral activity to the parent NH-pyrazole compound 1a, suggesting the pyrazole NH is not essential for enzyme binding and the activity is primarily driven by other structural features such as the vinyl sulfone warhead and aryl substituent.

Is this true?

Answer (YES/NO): NO